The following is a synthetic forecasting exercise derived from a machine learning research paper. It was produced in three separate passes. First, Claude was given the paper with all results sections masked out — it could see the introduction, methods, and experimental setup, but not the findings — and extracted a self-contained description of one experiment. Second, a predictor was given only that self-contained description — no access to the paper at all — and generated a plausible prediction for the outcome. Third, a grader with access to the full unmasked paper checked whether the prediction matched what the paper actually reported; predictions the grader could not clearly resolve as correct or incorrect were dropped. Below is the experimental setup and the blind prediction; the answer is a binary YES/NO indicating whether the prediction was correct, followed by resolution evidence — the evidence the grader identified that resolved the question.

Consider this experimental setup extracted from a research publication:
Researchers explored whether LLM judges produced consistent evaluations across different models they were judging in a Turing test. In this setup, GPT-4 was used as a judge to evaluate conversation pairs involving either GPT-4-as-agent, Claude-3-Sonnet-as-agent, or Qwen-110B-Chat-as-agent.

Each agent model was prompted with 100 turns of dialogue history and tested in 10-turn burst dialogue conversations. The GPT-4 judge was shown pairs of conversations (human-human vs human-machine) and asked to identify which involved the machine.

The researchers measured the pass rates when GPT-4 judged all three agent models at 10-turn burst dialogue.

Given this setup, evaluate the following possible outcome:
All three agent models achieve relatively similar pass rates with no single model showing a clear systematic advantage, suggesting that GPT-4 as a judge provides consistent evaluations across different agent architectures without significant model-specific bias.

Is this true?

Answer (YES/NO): NO